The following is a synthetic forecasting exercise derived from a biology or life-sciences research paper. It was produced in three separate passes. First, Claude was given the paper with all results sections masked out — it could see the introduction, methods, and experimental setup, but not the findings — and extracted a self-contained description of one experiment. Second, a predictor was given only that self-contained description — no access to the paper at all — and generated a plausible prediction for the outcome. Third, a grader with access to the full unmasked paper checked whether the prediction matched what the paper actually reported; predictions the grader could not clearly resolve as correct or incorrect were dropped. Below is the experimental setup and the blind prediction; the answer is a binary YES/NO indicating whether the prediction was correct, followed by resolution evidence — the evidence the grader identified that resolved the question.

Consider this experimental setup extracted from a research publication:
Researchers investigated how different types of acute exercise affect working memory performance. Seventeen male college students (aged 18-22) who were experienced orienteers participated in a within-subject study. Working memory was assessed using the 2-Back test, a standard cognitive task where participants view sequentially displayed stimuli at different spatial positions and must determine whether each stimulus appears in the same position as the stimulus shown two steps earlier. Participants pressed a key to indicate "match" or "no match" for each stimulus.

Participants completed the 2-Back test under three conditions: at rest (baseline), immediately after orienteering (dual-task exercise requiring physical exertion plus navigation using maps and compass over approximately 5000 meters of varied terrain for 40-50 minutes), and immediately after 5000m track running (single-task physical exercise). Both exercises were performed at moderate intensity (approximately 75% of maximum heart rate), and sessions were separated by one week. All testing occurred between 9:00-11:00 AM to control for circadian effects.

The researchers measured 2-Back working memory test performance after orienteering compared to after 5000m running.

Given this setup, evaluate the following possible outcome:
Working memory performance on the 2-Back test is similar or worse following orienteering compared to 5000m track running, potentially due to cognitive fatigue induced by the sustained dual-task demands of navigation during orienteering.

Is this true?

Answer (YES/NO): YES